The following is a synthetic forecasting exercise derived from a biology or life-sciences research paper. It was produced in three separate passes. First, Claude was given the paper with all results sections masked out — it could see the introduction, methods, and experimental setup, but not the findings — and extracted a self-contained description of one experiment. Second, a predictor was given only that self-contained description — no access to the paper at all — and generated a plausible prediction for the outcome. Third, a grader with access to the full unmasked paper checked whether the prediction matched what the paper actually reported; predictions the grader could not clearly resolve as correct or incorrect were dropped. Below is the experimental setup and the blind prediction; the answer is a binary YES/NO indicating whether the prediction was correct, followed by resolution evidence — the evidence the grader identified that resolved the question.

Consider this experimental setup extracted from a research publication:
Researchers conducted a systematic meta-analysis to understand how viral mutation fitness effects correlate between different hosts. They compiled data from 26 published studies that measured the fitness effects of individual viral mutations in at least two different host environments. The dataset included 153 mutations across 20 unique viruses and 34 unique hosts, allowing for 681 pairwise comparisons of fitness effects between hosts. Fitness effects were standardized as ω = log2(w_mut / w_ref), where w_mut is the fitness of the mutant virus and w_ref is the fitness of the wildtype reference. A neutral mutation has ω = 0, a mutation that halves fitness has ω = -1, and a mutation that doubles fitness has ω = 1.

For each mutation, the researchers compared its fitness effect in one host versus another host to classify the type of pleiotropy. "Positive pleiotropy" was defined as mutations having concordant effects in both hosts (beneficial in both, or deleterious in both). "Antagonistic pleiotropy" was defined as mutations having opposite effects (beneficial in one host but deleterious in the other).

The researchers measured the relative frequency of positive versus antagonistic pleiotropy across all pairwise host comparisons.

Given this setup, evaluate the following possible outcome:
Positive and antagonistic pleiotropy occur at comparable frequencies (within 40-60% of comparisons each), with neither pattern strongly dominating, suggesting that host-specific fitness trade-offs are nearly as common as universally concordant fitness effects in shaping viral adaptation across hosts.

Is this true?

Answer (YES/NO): YES